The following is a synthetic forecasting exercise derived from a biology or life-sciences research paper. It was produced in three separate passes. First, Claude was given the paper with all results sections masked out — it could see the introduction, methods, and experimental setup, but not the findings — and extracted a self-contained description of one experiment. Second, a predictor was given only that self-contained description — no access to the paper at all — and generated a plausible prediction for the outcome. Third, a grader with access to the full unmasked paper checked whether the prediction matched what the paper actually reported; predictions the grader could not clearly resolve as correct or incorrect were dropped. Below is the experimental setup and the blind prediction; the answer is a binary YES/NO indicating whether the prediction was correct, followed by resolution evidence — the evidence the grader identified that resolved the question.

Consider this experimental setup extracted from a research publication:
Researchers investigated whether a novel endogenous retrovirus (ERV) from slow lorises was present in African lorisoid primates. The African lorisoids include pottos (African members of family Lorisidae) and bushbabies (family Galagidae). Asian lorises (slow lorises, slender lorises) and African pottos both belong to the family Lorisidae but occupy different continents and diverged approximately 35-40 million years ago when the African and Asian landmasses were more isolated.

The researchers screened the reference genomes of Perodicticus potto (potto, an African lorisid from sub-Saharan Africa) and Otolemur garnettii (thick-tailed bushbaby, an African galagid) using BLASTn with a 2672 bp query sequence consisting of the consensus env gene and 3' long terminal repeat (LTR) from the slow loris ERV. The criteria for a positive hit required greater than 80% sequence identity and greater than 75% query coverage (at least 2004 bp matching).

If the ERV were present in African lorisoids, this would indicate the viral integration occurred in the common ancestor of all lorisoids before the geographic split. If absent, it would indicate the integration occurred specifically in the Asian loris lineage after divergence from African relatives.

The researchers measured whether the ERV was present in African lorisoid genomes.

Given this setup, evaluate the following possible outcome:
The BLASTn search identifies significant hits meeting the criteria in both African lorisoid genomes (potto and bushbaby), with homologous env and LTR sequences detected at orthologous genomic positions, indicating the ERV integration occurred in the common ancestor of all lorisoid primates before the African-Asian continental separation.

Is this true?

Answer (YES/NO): NO